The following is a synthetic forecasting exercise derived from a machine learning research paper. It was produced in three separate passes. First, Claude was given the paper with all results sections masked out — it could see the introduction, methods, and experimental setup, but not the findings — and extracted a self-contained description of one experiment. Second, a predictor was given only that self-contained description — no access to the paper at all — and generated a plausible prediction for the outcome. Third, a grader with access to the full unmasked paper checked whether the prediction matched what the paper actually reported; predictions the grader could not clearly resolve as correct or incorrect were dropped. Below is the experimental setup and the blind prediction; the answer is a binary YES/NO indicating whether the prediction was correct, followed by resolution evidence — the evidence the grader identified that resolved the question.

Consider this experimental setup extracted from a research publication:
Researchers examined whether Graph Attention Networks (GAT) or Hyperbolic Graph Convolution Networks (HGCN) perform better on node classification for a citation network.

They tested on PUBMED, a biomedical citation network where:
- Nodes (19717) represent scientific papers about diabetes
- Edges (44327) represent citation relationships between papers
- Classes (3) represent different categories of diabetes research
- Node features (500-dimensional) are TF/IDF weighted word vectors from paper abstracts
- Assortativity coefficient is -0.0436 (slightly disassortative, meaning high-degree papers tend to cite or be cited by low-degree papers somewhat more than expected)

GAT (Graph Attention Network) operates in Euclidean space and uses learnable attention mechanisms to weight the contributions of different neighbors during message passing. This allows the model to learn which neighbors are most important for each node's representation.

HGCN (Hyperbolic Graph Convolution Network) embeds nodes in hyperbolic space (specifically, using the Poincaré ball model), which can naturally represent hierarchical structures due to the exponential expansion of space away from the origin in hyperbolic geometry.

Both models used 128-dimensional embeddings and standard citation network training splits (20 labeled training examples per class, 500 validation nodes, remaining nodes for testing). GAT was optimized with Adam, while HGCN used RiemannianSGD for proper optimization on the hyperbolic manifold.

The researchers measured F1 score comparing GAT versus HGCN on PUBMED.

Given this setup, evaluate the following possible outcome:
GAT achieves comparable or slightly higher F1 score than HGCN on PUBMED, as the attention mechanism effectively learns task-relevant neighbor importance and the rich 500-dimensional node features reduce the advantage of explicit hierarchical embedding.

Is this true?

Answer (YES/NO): NO